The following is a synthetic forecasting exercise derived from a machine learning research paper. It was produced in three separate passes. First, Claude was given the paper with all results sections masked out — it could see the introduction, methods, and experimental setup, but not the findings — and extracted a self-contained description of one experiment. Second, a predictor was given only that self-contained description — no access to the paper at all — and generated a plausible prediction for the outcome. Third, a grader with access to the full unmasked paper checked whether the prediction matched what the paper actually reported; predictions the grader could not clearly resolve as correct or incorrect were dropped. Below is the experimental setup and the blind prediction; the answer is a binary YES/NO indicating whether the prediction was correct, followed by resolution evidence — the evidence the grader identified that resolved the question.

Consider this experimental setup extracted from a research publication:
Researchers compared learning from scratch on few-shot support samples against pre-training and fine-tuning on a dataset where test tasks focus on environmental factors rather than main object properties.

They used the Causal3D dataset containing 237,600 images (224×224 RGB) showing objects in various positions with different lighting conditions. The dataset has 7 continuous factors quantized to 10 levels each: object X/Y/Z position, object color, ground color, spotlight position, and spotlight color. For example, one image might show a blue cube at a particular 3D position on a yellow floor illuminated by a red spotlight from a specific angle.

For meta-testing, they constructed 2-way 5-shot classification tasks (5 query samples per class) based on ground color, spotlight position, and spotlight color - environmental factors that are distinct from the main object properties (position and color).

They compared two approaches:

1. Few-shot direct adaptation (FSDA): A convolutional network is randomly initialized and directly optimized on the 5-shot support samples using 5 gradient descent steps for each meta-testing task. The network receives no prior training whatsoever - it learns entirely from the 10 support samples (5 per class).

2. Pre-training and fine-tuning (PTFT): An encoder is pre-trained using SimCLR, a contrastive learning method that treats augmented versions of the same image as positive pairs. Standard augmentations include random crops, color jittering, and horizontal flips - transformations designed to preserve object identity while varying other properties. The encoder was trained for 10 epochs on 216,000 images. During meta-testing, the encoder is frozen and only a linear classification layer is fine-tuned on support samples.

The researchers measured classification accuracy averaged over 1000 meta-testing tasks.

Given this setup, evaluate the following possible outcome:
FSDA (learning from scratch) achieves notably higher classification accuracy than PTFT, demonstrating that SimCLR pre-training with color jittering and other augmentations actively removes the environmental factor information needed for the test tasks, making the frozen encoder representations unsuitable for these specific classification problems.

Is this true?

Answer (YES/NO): YES